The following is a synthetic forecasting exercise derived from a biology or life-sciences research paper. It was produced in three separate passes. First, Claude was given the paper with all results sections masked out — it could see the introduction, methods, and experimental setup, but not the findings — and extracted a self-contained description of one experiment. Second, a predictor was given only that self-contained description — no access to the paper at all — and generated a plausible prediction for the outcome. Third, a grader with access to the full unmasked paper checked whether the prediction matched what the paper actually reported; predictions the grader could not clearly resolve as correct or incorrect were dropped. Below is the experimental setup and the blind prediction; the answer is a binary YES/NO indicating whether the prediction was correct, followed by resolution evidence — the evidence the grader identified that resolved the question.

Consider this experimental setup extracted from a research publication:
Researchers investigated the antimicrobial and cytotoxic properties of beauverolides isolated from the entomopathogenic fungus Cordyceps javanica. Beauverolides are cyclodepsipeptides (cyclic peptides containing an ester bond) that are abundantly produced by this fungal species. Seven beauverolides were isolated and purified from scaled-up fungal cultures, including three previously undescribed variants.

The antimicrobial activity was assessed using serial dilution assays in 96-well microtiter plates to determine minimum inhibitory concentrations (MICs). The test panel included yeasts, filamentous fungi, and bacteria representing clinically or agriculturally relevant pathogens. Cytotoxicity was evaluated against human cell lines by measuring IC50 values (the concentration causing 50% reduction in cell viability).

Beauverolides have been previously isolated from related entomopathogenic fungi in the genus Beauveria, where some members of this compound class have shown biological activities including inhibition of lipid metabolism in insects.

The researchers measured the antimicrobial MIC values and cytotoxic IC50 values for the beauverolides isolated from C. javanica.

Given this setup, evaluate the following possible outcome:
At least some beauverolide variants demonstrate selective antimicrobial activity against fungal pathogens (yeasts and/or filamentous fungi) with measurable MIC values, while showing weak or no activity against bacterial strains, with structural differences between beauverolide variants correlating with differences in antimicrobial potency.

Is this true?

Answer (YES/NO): NO